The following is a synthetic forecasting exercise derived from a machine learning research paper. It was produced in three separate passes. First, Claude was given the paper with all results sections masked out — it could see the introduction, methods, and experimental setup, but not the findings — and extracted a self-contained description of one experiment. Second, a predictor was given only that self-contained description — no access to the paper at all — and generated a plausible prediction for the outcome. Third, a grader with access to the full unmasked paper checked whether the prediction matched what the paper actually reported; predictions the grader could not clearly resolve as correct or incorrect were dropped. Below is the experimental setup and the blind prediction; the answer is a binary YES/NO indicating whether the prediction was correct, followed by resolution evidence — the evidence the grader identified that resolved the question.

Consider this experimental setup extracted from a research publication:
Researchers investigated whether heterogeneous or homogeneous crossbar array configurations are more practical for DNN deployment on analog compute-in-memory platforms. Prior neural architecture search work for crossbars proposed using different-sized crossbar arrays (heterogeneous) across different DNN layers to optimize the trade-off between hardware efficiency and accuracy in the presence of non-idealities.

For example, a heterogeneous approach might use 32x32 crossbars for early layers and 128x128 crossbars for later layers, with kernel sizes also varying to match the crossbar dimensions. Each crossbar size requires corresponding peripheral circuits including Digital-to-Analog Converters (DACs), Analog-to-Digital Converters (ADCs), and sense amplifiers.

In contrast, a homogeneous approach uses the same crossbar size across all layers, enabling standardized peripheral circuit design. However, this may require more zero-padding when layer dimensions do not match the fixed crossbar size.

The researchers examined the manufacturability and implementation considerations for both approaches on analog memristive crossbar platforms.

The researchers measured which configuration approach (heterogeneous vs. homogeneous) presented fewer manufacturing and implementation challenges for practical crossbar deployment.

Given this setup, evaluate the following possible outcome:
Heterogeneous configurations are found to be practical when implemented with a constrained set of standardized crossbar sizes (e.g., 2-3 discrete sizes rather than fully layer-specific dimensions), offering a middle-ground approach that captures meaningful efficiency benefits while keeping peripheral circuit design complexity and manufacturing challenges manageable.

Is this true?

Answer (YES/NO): NO